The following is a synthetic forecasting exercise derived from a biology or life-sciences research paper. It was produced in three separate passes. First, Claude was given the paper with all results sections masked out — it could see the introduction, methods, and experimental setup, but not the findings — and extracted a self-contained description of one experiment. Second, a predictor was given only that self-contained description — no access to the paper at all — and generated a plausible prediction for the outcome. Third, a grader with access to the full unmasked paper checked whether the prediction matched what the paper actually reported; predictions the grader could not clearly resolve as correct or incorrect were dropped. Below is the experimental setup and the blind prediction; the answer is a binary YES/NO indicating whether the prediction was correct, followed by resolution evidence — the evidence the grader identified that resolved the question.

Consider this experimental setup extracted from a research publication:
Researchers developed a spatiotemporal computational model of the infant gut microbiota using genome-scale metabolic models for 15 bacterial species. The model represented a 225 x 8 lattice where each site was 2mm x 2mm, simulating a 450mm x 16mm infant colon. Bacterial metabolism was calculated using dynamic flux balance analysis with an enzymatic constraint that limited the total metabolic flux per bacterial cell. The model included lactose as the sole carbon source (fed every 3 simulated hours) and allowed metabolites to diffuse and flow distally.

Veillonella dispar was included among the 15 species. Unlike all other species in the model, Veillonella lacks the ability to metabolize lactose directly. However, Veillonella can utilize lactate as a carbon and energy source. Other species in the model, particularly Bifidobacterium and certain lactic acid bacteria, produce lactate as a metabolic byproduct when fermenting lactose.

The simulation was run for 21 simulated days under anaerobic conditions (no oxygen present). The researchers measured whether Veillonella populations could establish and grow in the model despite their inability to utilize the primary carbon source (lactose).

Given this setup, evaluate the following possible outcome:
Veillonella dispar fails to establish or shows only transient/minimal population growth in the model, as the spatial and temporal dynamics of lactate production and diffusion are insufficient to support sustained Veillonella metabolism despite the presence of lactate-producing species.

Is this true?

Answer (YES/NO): NO